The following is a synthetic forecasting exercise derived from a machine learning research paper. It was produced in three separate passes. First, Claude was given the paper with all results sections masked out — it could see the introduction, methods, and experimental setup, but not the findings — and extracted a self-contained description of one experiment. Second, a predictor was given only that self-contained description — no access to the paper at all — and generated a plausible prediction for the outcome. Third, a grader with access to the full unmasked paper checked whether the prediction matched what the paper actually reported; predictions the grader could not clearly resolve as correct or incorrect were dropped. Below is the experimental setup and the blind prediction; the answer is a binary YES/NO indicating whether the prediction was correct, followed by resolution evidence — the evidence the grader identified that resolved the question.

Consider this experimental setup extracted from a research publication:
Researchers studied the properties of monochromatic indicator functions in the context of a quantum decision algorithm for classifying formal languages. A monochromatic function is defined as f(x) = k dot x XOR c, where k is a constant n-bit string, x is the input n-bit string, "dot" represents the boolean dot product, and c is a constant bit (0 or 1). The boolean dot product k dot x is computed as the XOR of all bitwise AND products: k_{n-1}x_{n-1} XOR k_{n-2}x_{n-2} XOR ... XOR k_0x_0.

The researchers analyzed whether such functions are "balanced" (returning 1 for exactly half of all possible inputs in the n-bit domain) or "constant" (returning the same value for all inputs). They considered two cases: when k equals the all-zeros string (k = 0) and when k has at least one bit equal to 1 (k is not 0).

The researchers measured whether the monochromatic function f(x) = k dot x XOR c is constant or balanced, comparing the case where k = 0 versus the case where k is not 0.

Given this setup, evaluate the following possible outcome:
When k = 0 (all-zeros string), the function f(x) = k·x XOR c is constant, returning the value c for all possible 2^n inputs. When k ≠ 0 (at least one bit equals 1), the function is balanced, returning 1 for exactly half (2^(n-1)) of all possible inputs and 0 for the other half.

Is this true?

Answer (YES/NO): YES